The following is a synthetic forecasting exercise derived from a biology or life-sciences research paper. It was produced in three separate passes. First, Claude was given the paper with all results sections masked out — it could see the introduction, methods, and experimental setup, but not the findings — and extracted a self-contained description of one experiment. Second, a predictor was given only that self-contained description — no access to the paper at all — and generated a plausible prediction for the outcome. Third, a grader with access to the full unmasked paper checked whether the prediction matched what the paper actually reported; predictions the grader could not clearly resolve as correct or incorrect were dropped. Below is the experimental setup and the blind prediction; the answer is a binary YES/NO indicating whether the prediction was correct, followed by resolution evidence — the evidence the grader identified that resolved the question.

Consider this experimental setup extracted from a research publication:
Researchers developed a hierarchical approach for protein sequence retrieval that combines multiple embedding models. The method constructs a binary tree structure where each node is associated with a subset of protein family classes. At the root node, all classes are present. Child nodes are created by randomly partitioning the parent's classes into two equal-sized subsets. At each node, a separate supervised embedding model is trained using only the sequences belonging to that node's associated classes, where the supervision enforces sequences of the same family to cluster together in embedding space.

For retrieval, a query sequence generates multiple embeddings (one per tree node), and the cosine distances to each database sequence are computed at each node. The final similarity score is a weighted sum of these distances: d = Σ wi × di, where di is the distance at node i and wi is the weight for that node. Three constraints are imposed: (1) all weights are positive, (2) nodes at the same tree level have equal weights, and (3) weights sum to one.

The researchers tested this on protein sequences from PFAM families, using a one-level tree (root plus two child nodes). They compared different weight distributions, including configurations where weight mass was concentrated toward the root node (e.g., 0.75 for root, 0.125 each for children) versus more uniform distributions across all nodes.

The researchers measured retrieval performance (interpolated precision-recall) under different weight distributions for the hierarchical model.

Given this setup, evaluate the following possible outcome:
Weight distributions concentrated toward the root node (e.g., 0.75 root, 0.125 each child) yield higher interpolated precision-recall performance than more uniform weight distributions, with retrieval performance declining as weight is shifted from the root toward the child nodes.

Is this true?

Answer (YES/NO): YES